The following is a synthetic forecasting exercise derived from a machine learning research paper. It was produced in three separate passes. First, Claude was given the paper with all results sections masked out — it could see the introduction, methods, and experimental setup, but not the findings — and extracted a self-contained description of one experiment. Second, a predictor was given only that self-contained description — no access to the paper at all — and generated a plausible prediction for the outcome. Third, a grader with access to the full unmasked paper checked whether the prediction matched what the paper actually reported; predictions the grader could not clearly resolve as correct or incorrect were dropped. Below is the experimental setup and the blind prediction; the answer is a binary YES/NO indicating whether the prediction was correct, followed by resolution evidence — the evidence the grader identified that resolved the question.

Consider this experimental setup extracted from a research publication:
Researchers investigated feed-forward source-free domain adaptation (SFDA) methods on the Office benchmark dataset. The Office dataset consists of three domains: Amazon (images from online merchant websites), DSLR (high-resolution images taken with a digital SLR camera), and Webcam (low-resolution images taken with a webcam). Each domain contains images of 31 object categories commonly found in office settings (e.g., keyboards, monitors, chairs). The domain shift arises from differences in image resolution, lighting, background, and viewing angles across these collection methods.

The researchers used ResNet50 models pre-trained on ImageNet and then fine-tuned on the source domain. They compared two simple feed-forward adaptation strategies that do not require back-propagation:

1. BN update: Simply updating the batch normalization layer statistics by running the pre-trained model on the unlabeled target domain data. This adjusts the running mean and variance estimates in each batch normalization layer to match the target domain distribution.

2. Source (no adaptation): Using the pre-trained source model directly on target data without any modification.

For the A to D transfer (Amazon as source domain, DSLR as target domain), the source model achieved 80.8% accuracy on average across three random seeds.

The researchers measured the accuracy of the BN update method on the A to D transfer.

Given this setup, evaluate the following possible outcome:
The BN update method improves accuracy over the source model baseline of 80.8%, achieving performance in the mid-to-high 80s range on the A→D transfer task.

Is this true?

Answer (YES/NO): NO